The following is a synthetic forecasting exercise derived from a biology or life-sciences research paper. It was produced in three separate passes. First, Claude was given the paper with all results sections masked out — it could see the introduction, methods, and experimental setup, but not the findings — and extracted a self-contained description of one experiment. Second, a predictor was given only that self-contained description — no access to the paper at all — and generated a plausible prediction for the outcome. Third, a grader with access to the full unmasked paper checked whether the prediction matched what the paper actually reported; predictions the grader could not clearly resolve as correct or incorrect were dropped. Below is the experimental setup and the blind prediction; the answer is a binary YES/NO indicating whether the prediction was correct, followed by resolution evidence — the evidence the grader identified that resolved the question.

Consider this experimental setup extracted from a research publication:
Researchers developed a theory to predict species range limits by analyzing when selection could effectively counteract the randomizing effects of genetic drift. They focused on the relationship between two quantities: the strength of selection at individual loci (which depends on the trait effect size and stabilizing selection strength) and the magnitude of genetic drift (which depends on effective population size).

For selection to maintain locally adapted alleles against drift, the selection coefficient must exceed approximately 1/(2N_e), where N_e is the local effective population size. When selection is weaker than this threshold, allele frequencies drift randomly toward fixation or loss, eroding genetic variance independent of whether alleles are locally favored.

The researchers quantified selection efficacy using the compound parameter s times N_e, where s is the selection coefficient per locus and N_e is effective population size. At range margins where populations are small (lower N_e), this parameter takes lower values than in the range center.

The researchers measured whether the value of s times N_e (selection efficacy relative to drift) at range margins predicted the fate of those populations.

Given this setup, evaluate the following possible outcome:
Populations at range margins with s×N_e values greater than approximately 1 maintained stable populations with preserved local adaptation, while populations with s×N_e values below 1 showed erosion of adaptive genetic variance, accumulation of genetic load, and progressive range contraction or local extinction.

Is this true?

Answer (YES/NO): NO